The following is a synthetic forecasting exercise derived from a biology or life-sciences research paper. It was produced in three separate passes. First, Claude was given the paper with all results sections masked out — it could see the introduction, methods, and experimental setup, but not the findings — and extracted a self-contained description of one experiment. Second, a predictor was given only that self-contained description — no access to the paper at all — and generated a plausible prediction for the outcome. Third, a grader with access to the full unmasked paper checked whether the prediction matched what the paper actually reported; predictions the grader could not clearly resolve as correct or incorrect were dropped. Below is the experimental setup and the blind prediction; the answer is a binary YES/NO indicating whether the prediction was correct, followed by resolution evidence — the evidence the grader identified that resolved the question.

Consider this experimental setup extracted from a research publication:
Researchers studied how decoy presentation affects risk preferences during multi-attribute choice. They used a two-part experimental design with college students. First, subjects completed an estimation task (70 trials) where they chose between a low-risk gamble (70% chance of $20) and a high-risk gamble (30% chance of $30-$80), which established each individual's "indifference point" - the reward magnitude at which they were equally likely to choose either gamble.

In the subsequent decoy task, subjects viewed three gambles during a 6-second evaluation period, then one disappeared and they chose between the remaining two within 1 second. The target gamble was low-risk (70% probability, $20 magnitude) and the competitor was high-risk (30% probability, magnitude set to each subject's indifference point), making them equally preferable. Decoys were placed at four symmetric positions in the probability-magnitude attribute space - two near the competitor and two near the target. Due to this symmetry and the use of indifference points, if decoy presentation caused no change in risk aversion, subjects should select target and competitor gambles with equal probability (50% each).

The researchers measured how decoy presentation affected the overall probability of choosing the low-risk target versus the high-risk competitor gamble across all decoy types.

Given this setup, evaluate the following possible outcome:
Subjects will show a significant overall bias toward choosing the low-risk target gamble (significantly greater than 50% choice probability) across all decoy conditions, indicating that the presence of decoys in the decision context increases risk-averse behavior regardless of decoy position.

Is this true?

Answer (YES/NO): YES